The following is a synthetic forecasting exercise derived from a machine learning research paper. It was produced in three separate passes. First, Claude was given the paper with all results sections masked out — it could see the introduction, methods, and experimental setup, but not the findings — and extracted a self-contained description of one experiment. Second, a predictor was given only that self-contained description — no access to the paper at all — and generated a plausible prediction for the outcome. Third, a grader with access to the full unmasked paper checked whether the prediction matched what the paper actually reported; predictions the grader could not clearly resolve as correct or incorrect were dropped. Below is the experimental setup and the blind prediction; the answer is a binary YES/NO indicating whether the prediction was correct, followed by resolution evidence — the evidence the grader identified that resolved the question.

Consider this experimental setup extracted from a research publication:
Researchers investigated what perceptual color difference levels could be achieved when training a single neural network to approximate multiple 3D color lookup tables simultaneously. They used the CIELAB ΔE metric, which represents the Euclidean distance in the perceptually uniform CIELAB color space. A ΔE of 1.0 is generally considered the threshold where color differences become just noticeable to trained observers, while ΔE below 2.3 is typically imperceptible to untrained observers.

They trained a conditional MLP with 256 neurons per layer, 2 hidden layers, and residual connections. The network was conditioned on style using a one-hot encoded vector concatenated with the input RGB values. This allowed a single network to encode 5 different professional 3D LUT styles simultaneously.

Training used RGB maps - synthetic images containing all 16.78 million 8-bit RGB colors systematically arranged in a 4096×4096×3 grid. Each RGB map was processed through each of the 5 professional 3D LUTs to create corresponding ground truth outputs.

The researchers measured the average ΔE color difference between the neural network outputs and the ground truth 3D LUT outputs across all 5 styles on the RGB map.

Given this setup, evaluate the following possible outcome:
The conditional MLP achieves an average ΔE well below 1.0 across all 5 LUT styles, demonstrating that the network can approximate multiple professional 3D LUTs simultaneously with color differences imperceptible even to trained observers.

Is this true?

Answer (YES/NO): YES